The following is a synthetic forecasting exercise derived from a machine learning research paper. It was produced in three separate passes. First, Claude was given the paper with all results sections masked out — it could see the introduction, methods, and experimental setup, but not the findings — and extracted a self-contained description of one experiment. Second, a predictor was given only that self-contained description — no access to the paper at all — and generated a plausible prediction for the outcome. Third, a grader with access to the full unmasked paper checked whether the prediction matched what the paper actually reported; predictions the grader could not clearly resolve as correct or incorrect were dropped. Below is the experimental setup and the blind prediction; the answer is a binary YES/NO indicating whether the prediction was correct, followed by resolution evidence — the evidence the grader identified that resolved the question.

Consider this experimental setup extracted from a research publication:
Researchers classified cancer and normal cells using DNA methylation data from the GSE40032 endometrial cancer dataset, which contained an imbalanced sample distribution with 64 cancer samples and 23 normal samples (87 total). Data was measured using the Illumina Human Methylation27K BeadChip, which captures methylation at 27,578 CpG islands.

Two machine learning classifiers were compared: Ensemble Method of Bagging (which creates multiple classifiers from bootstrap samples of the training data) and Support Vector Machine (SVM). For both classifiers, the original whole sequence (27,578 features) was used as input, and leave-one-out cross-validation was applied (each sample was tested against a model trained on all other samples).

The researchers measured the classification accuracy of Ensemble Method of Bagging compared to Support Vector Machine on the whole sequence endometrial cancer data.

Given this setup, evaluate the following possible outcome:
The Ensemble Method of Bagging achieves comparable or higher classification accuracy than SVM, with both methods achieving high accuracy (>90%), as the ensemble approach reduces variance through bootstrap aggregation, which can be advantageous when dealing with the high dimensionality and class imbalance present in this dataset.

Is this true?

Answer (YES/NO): NO